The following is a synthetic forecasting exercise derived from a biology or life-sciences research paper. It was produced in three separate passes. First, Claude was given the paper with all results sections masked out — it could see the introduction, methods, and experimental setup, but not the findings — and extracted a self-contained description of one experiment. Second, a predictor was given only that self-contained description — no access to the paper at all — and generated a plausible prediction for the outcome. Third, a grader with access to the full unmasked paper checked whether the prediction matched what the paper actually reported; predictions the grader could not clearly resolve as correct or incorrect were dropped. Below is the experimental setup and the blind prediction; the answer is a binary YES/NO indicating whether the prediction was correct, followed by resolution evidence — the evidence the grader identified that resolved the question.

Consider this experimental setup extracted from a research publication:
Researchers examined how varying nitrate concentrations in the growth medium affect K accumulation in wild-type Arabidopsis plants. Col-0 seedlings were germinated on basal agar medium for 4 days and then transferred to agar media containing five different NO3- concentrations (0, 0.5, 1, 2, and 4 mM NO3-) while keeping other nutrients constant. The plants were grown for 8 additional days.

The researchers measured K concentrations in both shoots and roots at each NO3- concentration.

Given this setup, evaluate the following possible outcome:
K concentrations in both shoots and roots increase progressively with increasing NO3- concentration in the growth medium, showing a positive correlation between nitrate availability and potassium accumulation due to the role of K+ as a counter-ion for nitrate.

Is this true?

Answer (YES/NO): NO